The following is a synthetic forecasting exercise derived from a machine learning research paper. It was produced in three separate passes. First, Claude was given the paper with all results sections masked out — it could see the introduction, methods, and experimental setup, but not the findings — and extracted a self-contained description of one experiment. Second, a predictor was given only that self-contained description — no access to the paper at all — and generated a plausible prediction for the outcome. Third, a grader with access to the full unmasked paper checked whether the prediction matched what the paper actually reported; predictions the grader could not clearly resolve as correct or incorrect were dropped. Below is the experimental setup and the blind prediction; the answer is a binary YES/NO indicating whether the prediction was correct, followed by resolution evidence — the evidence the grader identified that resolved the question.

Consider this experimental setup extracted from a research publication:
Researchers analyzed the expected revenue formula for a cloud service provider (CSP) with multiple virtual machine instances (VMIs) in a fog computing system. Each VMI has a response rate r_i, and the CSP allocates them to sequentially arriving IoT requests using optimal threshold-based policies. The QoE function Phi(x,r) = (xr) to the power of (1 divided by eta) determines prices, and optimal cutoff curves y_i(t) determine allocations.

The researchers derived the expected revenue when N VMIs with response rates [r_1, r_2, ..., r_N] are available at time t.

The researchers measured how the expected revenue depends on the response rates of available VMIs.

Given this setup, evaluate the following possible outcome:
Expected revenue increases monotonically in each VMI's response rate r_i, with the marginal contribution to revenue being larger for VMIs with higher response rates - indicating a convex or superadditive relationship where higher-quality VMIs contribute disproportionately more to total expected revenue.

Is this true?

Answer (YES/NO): NO